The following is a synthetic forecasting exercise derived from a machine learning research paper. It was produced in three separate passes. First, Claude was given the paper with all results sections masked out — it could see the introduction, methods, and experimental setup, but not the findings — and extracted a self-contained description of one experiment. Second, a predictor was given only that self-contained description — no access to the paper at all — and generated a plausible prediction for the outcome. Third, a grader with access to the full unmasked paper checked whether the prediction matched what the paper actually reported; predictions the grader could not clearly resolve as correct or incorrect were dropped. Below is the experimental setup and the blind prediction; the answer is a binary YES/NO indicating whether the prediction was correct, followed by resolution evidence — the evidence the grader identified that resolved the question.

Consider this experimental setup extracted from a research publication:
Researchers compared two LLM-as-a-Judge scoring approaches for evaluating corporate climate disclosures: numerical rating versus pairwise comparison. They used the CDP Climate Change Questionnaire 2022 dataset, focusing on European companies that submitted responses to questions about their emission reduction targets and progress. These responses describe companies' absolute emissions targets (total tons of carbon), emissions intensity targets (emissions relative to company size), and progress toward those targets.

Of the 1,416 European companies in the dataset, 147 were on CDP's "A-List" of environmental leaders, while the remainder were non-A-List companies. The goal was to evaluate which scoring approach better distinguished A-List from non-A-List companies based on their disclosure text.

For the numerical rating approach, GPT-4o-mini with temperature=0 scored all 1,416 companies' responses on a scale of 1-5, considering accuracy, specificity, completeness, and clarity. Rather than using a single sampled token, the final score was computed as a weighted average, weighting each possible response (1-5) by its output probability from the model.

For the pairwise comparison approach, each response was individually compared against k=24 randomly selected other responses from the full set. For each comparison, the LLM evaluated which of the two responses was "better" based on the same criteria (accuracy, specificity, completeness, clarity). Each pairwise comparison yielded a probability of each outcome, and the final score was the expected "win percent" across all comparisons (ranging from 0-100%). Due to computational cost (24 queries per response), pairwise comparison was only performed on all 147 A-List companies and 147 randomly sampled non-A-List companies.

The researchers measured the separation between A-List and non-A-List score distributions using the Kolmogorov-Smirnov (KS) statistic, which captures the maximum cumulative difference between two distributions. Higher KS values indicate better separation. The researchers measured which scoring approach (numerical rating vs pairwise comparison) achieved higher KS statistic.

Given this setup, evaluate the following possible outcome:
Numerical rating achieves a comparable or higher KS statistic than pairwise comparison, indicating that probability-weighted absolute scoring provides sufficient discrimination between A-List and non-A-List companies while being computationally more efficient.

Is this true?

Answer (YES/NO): YES